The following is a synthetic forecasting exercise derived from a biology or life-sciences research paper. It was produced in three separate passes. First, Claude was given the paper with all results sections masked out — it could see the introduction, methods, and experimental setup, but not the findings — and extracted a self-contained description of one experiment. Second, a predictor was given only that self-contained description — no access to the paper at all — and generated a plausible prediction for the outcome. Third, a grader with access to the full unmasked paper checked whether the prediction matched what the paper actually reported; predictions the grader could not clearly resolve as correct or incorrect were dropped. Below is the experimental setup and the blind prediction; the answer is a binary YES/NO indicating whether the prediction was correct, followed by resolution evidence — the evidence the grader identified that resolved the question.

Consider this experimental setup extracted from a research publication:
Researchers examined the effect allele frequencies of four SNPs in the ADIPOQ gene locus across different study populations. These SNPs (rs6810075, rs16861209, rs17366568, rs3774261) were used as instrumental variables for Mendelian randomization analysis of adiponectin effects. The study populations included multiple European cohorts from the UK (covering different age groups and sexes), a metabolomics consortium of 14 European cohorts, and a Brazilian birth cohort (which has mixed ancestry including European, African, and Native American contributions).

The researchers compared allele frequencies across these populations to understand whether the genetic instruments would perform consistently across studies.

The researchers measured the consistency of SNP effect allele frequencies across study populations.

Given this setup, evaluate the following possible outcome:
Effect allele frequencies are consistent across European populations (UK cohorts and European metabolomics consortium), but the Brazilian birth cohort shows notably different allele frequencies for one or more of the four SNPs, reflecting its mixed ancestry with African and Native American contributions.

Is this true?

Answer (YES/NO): NO